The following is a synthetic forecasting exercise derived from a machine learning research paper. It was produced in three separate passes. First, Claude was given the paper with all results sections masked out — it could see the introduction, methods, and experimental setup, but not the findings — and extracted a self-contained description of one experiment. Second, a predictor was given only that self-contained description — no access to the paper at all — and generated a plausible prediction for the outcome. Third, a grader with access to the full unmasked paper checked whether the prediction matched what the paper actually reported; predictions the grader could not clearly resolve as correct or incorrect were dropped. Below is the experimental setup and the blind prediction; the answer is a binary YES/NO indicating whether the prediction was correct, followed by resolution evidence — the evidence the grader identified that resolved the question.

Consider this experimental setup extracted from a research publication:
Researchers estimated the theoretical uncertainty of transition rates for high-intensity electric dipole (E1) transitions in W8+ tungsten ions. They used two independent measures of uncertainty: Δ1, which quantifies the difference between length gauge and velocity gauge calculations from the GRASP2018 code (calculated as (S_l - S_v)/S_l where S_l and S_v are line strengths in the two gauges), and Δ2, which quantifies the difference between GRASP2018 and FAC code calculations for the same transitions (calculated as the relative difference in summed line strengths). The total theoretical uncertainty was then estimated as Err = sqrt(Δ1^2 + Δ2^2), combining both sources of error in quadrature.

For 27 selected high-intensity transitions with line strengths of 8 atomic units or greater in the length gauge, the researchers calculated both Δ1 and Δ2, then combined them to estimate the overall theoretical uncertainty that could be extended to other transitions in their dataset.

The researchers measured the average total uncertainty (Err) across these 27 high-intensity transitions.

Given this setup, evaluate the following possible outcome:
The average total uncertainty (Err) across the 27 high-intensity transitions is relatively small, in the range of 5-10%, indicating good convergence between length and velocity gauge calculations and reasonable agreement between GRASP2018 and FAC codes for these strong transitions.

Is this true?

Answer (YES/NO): NO